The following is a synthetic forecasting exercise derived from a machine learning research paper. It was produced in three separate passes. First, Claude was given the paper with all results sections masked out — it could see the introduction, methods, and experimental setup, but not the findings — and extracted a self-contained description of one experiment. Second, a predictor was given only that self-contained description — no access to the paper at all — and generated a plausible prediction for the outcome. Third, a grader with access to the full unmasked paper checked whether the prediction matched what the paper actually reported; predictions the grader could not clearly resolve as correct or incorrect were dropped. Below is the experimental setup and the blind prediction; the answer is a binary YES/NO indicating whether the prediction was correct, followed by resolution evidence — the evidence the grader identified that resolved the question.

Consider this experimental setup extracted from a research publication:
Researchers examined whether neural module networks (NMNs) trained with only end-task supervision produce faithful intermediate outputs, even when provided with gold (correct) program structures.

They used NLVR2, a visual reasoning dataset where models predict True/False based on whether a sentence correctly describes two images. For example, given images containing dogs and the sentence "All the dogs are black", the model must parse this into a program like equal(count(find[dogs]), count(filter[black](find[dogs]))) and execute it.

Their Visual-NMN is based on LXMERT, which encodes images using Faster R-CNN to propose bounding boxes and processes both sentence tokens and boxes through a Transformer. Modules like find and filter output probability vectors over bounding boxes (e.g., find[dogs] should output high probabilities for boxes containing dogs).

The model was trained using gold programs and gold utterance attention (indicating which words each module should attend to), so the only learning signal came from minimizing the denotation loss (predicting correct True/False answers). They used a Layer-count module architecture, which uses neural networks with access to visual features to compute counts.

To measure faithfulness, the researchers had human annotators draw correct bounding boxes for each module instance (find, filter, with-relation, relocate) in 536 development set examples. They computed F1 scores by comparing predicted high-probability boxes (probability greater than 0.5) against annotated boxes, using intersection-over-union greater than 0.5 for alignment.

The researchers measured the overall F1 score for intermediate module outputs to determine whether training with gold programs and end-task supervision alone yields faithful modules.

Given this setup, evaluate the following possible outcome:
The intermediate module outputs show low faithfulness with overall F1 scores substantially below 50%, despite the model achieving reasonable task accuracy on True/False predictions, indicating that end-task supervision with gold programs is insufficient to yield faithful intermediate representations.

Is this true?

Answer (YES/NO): YES